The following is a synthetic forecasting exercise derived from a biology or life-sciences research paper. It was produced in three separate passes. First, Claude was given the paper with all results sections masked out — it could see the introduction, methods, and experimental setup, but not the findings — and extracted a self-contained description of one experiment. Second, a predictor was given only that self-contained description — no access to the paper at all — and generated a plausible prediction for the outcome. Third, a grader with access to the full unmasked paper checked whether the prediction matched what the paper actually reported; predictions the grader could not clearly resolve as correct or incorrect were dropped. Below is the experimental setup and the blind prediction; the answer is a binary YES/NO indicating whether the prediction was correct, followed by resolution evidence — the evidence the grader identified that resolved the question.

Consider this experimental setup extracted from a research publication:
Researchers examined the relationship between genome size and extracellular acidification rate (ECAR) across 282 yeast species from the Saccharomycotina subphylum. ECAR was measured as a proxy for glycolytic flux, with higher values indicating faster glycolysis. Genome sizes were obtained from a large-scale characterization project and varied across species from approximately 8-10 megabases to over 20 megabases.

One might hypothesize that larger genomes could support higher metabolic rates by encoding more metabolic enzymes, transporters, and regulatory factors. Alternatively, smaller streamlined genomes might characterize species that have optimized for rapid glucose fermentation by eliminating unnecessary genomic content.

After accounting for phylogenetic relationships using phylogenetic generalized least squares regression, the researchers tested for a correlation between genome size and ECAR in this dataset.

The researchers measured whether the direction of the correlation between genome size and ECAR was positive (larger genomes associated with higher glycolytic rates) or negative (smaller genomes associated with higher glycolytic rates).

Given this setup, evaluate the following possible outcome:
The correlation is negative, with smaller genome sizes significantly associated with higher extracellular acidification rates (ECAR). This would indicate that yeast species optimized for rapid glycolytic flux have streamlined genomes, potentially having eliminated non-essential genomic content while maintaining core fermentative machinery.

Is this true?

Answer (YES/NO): NO